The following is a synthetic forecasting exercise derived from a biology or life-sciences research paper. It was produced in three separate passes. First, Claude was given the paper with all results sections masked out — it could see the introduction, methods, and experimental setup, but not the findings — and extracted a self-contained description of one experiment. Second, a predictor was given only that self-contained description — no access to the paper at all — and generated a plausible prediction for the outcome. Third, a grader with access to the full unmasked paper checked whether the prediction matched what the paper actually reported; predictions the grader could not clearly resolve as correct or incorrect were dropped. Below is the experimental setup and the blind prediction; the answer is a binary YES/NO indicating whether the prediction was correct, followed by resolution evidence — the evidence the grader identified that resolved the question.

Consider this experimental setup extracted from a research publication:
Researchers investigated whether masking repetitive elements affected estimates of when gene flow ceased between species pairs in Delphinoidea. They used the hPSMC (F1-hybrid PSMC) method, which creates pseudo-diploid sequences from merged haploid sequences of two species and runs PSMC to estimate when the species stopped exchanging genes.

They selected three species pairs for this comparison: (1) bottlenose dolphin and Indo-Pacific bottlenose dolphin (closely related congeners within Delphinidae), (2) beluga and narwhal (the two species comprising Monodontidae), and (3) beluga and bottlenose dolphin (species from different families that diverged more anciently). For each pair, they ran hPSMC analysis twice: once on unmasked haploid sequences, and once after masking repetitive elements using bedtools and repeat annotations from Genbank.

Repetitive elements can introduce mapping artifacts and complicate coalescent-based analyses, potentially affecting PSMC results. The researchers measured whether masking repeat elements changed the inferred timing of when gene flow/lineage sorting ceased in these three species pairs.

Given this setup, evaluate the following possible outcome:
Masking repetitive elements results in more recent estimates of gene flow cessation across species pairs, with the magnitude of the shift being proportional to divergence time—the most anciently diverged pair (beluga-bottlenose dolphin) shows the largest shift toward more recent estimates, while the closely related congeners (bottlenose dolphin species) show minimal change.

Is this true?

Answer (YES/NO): NO